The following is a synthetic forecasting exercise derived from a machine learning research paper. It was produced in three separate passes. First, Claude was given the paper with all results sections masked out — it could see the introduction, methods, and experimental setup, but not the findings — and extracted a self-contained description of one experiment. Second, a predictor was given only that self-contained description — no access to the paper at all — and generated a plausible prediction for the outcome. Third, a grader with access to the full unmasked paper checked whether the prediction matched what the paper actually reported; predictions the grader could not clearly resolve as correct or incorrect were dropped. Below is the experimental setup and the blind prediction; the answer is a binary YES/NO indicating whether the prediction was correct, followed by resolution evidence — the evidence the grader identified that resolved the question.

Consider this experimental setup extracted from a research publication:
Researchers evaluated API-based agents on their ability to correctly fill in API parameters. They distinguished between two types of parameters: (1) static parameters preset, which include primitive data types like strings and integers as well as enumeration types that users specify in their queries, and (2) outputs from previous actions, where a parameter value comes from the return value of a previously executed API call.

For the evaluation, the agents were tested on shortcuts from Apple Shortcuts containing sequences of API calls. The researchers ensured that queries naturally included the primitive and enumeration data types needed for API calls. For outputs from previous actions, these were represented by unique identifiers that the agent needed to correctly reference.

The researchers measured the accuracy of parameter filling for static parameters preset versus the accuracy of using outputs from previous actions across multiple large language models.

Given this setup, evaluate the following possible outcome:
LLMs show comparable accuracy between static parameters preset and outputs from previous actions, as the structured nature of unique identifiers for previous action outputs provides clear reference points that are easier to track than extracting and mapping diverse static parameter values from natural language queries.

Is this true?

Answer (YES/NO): NO